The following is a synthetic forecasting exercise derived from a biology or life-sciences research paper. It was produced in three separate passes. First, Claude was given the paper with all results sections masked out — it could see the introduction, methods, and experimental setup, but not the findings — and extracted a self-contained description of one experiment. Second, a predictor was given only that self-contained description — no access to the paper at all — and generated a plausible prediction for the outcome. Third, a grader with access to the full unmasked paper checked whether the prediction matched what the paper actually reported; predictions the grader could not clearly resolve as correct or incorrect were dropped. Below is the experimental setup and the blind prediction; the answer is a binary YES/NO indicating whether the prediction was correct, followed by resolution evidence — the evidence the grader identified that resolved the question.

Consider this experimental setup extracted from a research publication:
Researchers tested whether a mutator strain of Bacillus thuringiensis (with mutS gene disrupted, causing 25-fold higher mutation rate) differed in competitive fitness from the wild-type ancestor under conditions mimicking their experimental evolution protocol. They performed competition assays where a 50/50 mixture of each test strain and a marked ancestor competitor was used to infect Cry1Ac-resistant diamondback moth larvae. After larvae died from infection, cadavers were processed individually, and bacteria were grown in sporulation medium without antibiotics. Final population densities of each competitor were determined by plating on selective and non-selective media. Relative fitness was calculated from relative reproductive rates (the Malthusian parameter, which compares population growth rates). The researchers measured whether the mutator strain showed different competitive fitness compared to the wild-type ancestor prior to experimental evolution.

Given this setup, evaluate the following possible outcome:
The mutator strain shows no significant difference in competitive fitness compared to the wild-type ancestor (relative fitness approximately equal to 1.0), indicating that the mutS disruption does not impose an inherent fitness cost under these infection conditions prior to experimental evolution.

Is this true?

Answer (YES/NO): YES